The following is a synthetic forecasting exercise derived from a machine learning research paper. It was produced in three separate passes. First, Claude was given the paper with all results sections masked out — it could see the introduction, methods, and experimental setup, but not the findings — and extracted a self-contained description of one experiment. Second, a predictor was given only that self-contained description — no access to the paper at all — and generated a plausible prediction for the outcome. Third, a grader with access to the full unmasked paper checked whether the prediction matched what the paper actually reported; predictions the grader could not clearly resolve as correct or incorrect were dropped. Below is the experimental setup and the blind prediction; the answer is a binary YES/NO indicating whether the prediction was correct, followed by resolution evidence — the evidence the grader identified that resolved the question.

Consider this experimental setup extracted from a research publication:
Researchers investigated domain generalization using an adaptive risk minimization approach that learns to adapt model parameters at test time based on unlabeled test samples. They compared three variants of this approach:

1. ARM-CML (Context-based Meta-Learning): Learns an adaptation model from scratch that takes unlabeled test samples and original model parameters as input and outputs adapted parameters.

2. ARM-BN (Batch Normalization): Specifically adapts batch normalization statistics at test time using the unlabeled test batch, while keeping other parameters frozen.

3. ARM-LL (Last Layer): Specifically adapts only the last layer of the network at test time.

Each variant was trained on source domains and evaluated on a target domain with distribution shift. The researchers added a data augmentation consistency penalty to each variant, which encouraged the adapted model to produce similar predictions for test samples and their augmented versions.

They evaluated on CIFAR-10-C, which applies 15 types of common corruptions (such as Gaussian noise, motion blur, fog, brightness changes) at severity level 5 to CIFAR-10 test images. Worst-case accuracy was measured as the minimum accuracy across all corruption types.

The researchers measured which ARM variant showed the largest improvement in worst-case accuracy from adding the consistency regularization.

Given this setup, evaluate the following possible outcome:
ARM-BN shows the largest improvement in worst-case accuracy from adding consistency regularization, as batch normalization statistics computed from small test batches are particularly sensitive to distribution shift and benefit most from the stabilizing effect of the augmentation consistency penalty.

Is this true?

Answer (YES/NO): YES